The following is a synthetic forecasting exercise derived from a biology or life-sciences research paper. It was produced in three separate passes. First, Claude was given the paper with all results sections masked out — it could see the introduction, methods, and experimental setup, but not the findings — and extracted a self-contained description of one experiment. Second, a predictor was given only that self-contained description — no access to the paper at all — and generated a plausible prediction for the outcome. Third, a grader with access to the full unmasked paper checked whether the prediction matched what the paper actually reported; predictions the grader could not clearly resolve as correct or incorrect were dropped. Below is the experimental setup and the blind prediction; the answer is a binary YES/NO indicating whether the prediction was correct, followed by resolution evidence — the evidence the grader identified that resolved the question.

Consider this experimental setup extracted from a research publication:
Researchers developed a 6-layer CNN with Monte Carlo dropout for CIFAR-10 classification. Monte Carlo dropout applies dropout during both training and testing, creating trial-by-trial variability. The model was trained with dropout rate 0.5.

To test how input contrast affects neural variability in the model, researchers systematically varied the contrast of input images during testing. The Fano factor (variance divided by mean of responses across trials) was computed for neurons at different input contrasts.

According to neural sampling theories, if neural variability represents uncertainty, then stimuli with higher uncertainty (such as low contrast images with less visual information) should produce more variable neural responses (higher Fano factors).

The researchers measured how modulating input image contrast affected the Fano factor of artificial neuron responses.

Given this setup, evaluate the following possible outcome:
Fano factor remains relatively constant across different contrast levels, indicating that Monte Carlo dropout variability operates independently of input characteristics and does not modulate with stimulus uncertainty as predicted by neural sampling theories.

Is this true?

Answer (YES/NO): NO